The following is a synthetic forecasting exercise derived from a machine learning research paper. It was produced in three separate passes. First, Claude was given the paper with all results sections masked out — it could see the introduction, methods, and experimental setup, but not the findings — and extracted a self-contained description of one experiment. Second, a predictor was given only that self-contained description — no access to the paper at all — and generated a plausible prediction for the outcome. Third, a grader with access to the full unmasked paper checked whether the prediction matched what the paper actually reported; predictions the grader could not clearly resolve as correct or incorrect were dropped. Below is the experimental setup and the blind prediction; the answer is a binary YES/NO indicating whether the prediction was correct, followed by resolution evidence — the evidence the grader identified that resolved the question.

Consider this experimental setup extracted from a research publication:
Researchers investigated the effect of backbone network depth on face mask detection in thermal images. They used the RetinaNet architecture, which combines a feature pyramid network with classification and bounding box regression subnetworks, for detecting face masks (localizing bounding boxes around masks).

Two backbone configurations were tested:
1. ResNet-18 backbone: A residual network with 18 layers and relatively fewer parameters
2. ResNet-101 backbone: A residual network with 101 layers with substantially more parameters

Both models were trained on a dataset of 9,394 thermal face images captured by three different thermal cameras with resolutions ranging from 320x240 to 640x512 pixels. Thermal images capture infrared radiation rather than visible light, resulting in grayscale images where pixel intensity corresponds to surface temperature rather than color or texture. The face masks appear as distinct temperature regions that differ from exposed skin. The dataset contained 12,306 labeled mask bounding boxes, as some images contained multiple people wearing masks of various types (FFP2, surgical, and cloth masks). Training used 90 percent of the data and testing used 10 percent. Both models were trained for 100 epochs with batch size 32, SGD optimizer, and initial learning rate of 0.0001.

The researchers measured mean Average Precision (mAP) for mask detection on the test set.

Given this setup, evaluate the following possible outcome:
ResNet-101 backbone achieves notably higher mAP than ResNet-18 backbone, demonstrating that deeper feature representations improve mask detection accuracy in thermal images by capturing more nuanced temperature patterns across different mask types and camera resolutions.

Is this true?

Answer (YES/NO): NO